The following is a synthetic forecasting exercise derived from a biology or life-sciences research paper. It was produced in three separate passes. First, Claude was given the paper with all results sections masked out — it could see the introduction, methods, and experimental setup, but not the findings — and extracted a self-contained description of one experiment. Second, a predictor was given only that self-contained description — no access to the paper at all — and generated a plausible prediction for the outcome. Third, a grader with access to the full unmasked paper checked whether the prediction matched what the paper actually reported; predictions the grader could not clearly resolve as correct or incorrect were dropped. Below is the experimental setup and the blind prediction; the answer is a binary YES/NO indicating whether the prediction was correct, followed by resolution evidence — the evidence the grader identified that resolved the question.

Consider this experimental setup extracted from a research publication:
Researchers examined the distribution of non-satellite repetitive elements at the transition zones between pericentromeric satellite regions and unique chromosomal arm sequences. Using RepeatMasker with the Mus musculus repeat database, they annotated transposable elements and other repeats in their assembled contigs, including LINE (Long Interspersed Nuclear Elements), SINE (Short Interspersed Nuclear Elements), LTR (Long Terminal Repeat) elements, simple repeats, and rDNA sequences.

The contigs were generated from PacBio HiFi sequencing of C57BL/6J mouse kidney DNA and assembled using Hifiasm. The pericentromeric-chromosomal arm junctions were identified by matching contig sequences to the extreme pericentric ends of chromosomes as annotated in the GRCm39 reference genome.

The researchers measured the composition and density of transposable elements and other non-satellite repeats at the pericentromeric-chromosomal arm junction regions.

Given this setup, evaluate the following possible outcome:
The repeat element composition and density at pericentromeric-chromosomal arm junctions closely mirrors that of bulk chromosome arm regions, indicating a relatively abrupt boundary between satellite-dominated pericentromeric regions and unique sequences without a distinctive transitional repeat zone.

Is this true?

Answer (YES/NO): NO